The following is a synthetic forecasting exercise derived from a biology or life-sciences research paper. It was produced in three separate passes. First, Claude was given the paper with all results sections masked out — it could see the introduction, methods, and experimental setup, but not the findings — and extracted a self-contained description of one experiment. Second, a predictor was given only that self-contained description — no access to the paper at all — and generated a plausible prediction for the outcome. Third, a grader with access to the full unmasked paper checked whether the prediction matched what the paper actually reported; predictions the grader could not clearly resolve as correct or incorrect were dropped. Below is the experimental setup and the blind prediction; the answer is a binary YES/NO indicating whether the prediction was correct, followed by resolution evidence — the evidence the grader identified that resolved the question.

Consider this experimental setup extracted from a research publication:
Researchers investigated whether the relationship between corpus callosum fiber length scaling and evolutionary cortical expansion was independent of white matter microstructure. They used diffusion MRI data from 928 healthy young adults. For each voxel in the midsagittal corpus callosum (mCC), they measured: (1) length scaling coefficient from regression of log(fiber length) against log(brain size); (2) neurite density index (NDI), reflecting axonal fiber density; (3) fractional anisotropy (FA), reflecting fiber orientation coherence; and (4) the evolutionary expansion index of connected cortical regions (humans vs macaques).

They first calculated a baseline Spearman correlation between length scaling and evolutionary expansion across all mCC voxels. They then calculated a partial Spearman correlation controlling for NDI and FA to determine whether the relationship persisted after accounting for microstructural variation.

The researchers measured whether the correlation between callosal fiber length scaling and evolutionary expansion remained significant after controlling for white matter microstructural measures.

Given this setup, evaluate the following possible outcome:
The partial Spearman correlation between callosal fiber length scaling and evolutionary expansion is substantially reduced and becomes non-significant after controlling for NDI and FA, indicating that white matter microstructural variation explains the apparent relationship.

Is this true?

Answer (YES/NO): NO